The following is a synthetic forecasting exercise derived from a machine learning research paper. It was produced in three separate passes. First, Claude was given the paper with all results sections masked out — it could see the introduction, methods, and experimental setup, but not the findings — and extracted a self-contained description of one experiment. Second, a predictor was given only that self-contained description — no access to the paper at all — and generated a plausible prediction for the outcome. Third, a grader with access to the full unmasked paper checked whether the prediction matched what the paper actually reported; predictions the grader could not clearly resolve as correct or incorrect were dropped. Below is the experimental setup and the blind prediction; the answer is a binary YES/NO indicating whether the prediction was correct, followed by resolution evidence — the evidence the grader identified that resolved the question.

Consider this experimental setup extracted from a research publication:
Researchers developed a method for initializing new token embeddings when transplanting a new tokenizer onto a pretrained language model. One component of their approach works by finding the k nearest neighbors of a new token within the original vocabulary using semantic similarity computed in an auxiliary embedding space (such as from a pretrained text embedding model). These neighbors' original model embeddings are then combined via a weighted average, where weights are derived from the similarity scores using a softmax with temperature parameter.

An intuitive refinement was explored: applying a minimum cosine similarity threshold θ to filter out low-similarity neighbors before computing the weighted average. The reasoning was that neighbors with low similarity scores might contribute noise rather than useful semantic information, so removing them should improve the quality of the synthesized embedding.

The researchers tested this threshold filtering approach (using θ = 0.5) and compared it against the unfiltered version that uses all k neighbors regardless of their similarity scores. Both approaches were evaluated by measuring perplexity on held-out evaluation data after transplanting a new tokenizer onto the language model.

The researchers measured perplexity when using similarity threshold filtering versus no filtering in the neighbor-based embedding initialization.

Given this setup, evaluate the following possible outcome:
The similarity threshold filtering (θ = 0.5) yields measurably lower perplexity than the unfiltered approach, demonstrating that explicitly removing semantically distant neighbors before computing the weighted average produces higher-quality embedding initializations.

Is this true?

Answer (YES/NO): NO